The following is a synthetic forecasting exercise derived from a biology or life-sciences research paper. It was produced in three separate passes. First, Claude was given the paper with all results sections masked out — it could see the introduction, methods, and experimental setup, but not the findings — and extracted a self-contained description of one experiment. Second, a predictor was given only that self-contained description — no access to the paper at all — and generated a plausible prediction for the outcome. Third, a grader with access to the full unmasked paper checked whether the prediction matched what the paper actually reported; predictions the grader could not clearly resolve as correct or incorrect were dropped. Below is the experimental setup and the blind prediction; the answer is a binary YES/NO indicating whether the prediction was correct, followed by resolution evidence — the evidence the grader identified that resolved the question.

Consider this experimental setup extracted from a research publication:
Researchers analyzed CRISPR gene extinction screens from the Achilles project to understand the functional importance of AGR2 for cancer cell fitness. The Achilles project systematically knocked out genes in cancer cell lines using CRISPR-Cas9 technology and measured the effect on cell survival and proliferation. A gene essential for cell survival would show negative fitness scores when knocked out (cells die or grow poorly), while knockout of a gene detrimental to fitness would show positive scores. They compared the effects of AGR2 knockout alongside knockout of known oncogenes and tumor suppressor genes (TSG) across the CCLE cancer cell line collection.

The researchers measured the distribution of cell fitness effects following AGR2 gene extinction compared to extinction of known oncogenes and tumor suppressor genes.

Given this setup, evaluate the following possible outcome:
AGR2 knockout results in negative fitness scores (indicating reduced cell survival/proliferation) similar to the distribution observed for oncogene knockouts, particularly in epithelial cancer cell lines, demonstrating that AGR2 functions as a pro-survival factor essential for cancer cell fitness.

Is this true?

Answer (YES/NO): NO